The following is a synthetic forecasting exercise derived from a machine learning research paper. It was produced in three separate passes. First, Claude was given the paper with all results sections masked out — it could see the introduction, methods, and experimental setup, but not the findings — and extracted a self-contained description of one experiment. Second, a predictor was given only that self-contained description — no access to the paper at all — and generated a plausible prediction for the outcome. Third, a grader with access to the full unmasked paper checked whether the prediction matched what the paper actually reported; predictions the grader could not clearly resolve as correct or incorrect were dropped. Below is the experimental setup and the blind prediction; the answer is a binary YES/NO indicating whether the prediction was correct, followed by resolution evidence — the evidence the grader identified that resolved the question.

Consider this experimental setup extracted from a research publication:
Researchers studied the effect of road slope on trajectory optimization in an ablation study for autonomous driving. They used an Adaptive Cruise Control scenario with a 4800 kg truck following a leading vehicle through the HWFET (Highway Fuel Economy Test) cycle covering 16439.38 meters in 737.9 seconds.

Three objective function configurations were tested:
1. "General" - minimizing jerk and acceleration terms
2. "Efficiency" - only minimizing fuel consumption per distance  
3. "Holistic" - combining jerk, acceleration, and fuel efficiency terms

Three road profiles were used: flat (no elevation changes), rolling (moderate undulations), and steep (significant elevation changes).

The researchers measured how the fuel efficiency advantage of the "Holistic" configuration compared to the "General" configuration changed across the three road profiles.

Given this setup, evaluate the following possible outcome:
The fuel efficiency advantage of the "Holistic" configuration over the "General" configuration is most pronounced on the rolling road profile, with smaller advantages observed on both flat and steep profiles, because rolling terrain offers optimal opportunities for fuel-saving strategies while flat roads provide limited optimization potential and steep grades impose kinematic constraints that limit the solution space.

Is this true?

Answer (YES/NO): NO